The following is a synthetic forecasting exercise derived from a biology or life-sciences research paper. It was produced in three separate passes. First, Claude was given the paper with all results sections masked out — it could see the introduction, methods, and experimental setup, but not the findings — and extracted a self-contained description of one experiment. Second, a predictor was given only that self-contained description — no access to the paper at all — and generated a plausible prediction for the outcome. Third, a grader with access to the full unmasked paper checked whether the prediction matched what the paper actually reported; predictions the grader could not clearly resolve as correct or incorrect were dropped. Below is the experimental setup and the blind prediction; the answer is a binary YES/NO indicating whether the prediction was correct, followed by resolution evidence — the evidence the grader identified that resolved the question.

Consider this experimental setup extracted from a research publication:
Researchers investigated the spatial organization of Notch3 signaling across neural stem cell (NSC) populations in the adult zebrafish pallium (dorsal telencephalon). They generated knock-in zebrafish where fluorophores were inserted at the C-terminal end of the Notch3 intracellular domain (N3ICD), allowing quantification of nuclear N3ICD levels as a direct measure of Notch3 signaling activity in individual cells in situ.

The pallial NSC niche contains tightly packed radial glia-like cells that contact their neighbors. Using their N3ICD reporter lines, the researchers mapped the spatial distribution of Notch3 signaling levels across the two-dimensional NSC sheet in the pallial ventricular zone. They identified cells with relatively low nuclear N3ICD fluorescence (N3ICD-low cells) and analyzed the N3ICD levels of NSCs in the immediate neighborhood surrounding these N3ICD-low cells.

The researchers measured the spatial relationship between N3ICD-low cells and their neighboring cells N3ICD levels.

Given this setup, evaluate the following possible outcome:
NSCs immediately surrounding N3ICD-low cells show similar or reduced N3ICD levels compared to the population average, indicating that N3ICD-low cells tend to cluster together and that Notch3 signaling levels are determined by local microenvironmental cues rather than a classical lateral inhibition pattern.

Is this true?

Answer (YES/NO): NO